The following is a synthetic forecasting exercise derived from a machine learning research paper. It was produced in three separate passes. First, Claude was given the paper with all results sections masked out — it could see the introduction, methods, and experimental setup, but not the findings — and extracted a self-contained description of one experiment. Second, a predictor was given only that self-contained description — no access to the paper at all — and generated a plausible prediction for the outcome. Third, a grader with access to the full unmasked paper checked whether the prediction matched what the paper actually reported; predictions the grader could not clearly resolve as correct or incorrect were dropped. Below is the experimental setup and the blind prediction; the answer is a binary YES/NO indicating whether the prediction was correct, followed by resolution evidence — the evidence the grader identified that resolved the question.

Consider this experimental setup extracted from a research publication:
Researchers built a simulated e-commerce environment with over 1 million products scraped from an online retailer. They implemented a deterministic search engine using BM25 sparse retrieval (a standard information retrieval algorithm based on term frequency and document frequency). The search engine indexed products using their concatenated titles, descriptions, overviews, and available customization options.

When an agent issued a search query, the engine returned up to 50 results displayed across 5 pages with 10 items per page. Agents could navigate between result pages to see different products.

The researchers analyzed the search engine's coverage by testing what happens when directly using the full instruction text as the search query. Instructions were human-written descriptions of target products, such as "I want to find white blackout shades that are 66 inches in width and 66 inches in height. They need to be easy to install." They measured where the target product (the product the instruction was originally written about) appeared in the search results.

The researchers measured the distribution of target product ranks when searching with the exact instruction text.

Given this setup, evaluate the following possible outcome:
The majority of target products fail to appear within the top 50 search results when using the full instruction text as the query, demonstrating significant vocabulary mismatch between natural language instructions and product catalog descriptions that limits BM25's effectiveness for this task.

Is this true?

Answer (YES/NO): YES